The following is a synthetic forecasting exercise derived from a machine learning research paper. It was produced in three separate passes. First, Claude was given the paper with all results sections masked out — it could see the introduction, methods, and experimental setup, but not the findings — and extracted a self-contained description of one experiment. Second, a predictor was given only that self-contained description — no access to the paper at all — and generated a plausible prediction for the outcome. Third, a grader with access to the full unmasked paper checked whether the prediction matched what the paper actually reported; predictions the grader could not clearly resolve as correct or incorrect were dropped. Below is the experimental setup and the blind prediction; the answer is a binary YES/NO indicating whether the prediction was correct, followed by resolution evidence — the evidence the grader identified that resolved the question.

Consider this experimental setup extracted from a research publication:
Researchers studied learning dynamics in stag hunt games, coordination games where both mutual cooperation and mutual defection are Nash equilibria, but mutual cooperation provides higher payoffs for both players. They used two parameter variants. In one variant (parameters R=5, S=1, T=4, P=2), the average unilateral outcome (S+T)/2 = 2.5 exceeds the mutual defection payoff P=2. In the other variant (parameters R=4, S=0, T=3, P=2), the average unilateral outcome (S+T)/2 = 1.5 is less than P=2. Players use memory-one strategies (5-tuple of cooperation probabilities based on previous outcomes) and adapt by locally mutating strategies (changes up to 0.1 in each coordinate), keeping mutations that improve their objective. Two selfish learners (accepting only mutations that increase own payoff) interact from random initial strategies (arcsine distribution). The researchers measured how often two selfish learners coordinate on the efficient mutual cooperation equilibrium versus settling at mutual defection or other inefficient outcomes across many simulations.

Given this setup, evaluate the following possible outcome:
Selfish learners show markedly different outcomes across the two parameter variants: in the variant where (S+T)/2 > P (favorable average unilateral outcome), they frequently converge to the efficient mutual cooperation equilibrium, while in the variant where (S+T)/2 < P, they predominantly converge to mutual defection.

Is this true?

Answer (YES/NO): NO